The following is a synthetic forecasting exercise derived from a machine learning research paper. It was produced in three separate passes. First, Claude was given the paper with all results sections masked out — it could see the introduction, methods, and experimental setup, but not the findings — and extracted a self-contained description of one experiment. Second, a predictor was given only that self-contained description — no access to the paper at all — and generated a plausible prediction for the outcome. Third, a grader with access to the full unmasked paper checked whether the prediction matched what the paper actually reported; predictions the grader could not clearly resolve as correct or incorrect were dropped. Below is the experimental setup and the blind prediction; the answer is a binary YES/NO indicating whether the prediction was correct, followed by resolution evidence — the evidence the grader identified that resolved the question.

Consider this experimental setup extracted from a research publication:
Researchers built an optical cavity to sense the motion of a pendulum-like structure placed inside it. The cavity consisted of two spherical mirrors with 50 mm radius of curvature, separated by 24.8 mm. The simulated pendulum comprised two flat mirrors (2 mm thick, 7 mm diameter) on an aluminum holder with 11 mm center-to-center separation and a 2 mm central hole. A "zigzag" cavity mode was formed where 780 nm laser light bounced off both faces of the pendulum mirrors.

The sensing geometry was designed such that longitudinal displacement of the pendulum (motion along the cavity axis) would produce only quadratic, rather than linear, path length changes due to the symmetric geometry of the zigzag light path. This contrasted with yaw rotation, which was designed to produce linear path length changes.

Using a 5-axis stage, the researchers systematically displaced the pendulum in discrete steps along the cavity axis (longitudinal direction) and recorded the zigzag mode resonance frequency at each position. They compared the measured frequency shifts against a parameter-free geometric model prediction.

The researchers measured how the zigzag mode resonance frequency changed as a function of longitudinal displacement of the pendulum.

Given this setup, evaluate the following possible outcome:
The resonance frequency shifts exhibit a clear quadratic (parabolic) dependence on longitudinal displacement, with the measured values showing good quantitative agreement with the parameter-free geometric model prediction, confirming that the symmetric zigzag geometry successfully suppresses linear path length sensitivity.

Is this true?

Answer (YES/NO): YES